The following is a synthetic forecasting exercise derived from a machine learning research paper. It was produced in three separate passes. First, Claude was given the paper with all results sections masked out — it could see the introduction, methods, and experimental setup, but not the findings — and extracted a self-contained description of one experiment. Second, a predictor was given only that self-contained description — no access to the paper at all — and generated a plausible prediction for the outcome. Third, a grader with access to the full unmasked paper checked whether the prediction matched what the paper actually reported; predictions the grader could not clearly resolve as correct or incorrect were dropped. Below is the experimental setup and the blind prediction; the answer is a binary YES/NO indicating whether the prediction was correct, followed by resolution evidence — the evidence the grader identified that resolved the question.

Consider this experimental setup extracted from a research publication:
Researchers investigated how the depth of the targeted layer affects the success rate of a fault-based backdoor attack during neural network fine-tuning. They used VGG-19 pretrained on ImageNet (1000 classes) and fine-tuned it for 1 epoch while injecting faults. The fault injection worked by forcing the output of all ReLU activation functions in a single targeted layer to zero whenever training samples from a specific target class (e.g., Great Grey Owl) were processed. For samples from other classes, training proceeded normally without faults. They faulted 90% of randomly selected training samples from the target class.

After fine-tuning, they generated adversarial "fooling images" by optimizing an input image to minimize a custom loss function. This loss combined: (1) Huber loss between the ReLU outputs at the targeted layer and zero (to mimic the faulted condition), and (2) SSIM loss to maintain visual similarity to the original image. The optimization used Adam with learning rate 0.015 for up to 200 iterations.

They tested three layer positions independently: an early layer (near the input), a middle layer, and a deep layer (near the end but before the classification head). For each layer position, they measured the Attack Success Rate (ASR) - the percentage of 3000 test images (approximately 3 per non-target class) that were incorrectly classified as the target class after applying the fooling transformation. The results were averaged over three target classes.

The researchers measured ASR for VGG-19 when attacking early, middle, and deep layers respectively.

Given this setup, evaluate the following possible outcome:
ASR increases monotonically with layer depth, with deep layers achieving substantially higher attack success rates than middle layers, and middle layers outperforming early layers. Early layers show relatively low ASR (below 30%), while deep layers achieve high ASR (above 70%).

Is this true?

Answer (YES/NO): YES